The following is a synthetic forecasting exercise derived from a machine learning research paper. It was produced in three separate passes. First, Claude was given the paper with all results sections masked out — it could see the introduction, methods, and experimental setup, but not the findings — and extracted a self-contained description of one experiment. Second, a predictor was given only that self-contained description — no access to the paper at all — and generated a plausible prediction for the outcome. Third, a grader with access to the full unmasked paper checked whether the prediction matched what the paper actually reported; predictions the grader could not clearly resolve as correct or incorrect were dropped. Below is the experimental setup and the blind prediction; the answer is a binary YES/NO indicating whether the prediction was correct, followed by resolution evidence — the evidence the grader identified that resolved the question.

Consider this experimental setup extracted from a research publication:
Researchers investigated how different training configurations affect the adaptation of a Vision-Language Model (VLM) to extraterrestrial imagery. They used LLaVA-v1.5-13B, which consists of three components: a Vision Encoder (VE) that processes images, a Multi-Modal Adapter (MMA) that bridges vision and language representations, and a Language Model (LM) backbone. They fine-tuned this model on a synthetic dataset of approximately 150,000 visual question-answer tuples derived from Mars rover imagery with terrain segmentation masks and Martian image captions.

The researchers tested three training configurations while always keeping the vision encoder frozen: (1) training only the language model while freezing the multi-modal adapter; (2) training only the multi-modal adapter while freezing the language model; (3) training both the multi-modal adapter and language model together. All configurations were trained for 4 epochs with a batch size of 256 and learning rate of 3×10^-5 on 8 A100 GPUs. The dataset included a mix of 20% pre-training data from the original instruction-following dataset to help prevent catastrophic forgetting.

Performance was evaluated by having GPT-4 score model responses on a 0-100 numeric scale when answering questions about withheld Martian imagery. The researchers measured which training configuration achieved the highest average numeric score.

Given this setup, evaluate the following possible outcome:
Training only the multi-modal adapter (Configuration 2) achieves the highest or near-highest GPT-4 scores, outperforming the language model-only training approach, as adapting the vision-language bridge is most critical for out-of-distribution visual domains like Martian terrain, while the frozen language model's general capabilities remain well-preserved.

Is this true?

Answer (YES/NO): NO